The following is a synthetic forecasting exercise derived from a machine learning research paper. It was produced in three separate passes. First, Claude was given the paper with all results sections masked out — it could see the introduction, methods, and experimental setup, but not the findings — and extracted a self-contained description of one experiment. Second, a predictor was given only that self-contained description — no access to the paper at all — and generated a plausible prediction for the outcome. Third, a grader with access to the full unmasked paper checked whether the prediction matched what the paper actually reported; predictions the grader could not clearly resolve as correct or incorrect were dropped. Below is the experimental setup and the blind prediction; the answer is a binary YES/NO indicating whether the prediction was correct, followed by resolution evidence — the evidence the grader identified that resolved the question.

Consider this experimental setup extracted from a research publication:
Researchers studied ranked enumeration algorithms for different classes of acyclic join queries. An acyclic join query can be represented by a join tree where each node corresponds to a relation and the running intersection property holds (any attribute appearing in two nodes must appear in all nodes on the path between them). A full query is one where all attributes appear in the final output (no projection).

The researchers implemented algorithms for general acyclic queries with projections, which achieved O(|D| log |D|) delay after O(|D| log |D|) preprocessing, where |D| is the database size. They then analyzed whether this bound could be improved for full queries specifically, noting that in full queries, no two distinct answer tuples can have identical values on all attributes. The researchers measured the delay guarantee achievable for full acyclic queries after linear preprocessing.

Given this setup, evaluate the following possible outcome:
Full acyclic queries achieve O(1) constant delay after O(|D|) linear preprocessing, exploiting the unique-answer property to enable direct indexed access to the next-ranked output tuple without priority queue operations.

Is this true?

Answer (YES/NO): NO